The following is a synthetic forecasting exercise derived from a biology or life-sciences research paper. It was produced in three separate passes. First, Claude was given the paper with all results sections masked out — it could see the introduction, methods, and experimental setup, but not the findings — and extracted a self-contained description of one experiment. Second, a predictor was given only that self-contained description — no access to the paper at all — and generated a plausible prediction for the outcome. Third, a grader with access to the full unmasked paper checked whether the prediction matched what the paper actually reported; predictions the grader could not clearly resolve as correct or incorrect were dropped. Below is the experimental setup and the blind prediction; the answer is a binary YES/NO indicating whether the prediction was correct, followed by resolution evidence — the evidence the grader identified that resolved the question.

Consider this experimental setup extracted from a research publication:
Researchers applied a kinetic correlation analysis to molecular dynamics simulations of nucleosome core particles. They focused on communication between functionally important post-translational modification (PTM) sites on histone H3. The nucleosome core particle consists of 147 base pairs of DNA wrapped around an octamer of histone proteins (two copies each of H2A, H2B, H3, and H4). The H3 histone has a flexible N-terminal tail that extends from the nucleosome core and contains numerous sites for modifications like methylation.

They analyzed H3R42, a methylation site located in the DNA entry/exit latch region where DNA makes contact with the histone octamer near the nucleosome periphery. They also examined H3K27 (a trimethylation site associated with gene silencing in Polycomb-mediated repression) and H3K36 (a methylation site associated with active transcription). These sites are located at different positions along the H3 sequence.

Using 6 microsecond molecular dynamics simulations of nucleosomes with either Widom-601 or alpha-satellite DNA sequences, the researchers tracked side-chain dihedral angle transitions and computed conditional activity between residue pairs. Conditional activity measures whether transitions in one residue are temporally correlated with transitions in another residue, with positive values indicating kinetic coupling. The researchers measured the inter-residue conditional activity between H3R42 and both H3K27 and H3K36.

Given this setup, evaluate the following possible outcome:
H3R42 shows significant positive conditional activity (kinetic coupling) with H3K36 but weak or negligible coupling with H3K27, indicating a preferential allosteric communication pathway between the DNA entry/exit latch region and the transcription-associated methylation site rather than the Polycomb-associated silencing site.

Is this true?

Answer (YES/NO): NO